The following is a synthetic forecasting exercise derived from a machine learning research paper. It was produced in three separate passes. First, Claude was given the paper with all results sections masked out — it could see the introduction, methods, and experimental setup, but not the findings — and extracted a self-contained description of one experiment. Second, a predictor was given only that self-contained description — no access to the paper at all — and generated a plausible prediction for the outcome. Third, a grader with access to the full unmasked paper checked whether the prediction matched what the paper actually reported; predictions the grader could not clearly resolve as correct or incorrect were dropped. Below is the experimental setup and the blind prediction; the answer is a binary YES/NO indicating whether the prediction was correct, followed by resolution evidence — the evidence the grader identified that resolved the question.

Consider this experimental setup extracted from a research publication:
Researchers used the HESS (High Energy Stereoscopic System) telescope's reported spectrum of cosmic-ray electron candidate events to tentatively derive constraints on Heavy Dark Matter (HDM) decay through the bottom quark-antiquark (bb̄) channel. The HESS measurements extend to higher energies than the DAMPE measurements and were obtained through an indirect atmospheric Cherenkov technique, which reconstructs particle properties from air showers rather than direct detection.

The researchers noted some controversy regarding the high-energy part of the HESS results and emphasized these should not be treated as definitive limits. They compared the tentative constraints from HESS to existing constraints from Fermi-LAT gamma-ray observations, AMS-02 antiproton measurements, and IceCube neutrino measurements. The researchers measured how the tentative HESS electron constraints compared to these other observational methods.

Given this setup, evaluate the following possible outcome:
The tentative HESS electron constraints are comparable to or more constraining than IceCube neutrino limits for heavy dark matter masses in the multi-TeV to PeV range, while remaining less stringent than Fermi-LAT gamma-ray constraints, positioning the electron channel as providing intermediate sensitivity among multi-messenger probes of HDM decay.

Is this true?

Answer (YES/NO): NO